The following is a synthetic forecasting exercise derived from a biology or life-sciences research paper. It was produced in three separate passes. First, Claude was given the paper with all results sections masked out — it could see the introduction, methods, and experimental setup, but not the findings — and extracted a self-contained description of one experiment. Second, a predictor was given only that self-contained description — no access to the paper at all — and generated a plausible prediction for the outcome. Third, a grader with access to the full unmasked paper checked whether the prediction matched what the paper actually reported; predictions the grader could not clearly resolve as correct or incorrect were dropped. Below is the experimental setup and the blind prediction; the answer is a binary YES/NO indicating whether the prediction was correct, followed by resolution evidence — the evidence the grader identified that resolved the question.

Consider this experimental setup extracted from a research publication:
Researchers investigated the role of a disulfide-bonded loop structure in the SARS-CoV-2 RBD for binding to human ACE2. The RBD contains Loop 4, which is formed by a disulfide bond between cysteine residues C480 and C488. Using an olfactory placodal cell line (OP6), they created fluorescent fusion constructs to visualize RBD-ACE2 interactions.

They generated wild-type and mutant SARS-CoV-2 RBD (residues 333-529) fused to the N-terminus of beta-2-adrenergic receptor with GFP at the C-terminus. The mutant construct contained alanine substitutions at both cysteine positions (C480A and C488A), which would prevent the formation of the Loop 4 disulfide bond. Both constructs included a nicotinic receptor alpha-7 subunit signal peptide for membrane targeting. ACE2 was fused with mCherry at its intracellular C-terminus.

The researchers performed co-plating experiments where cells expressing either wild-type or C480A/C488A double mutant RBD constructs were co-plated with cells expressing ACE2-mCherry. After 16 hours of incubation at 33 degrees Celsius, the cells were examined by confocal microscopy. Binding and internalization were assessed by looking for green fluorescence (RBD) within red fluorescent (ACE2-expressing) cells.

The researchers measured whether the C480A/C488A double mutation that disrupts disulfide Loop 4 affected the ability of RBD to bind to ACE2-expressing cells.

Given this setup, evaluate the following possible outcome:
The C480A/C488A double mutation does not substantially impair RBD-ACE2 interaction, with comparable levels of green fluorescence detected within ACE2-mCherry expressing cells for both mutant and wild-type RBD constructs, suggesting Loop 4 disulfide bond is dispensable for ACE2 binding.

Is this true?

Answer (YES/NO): NO